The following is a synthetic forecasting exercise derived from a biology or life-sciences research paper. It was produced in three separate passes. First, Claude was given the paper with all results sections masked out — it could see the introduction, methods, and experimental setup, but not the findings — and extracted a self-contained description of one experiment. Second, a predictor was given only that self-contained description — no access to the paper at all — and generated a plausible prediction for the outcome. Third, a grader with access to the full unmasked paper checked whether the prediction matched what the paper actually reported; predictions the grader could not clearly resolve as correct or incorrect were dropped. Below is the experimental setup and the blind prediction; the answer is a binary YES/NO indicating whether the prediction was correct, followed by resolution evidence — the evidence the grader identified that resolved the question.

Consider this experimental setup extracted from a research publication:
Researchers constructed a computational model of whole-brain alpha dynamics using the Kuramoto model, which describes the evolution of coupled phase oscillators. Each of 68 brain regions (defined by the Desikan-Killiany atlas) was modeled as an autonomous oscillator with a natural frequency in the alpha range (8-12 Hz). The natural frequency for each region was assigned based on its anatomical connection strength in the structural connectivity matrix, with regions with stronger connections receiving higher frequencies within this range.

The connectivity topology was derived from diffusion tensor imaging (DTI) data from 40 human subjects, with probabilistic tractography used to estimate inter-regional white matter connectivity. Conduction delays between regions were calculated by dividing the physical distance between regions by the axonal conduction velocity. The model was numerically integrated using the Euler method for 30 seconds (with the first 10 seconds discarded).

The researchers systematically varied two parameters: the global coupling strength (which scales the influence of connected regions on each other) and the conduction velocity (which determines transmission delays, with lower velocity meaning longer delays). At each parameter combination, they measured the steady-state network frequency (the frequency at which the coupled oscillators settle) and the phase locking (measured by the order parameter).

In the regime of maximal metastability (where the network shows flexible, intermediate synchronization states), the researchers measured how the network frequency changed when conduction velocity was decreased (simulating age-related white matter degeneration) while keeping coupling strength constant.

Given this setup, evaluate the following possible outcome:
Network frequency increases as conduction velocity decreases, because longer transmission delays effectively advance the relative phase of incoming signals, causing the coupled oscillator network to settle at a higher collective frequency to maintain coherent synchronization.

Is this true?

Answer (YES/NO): NO